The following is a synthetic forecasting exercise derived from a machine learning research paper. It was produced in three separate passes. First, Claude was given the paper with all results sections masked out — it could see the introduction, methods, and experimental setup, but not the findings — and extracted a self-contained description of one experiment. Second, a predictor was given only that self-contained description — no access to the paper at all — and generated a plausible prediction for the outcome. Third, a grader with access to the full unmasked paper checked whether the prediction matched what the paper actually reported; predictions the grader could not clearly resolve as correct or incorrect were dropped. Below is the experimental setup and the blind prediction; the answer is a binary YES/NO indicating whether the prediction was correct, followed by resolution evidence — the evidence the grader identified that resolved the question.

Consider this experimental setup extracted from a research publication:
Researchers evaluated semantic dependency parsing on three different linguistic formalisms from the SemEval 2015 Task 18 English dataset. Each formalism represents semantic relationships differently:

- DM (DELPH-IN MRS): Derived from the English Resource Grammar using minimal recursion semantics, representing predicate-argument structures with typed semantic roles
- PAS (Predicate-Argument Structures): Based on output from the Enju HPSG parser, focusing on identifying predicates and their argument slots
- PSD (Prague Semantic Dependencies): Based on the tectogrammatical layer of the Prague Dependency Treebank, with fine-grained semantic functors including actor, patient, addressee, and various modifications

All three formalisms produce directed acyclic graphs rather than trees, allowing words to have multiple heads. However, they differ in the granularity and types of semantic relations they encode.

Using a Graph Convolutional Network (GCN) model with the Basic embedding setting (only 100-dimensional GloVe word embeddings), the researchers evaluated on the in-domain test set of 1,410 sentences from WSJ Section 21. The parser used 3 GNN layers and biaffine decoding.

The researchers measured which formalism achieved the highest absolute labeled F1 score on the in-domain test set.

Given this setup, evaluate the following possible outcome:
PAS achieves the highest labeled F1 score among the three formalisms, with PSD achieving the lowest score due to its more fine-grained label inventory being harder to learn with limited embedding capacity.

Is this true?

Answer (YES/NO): YES